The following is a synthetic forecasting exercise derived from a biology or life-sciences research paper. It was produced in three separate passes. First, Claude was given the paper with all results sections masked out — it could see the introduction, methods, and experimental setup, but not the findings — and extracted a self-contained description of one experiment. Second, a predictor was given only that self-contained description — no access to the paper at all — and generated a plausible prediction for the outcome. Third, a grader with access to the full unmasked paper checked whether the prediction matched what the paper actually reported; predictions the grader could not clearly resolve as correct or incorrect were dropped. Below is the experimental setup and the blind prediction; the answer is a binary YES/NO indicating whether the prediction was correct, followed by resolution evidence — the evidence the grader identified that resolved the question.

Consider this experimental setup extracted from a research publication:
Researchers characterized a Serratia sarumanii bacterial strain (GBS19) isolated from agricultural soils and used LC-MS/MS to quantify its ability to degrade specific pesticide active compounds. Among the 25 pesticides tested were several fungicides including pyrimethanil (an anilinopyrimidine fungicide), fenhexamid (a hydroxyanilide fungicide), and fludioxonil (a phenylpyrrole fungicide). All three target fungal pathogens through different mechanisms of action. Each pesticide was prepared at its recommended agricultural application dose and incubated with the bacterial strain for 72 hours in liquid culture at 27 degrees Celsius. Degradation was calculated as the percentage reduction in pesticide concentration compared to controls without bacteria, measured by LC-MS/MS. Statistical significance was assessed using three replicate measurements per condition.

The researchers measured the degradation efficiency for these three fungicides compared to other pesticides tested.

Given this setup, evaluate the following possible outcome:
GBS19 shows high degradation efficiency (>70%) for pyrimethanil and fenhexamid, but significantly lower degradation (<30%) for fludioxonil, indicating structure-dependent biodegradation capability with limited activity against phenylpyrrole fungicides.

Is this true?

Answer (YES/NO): NO